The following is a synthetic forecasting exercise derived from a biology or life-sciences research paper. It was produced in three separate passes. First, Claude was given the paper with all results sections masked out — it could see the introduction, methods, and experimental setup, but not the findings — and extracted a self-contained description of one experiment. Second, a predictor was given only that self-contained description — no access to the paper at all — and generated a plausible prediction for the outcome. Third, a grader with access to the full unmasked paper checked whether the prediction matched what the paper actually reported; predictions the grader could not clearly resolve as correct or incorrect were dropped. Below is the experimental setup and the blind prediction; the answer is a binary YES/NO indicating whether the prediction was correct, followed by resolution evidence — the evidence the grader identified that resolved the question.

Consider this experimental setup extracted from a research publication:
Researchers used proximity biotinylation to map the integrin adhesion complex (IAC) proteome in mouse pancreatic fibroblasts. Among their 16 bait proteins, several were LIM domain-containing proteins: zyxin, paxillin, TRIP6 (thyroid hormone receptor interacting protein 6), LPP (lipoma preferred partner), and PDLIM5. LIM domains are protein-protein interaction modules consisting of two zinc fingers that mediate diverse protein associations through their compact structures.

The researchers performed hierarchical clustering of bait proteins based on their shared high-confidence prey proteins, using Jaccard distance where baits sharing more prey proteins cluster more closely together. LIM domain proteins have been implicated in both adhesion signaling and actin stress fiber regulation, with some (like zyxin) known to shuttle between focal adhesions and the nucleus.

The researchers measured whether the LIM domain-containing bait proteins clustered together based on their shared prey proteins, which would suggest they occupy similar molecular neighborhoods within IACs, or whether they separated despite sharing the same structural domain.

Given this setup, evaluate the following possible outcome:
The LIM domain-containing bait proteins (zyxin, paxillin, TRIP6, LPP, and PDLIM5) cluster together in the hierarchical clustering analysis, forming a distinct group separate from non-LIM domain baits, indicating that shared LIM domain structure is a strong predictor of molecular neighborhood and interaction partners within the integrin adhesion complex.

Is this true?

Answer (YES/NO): NO